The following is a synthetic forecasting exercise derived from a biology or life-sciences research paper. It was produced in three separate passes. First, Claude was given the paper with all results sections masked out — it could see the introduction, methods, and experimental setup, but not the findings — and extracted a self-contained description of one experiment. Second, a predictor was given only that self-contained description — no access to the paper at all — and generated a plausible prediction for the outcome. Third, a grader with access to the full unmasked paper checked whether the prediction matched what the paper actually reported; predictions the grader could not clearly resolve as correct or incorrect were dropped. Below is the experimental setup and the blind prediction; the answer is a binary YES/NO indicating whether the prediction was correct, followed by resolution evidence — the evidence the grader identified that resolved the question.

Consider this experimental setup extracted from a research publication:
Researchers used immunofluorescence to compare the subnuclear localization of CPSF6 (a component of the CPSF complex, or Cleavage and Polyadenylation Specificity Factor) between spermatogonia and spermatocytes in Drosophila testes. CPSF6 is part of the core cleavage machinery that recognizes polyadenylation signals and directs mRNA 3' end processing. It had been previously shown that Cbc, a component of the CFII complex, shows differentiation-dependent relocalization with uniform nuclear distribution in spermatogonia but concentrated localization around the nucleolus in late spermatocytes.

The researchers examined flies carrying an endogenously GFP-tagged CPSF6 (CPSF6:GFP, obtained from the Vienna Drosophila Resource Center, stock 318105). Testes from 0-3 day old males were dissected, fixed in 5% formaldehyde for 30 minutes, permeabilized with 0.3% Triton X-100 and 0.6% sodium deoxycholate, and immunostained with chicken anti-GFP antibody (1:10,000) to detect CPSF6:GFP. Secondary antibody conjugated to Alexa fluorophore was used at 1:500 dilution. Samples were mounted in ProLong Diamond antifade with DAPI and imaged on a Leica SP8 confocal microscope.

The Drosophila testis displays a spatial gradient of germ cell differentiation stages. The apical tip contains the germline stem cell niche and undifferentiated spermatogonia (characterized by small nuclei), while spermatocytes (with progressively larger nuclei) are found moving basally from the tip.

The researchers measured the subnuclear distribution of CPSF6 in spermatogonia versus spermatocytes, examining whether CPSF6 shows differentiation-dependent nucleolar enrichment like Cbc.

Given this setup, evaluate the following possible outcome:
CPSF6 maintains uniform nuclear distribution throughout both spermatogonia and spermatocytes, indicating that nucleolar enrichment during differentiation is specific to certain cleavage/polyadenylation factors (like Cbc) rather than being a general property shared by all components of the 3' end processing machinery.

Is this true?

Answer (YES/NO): YES